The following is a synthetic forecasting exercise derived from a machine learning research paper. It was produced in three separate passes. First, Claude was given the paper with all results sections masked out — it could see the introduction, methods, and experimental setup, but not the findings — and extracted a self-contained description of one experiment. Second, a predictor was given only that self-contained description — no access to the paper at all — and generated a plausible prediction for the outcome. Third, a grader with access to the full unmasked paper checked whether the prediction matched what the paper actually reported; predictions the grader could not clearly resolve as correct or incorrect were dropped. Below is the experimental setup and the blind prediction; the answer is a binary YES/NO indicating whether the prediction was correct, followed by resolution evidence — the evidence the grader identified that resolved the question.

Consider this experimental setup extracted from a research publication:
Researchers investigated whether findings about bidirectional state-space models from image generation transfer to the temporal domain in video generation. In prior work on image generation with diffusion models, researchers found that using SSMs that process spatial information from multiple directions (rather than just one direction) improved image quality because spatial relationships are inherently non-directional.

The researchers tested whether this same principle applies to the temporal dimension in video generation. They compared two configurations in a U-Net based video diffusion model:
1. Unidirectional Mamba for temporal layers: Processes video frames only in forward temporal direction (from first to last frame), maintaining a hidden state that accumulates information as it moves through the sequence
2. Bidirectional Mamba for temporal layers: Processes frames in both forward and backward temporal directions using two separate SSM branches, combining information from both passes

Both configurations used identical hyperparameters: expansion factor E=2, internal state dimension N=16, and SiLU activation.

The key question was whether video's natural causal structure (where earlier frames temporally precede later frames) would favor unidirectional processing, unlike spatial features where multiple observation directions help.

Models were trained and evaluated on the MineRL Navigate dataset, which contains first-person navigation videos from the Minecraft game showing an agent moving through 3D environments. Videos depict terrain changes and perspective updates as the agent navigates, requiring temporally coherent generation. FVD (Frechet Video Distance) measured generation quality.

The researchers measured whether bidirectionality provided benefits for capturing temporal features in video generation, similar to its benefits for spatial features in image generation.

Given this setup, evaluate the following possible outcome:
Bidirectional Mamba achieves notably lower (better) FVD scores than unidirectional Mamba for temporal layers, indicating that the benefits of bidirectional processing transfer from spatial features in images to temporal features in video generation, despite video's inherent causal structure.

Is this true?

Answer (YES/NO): YES